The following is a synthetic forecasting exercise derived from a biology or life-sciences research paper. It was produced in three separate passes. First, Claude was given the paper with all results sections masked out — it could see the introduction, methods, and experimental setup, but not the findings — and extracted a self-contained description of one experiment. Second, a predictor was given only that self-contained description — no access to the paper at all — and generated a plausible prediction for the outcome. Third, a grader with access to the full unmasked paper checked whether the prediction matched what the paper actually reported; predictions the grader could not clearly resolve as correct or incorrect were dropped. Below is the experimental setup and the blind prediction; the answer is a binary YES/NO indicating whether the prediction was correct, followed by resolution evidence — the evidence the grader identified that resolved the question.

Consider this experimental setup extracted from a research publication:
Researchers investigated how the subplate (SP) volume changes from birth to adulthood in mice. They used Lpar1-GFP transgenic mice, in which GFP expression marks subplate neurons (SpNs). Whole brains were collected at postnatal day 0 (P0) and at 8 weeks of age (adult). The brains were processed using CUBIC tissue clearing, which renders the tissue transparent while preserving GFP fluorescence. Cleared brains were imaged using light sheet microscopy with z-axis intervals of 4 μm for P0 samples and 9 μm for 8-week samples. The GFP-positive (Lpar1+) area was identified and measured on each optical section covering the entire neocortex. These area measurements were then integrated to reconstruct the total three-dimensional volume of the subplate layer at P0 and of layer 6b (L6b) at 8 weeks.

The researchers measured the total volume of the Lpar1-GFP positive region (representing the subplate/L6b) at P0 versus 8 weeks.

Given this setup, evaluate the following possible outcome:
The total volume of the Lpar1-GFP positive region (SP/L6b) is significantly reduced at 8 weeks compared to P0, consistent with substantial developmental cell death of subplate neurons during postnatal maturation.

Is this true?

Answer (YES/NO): NO